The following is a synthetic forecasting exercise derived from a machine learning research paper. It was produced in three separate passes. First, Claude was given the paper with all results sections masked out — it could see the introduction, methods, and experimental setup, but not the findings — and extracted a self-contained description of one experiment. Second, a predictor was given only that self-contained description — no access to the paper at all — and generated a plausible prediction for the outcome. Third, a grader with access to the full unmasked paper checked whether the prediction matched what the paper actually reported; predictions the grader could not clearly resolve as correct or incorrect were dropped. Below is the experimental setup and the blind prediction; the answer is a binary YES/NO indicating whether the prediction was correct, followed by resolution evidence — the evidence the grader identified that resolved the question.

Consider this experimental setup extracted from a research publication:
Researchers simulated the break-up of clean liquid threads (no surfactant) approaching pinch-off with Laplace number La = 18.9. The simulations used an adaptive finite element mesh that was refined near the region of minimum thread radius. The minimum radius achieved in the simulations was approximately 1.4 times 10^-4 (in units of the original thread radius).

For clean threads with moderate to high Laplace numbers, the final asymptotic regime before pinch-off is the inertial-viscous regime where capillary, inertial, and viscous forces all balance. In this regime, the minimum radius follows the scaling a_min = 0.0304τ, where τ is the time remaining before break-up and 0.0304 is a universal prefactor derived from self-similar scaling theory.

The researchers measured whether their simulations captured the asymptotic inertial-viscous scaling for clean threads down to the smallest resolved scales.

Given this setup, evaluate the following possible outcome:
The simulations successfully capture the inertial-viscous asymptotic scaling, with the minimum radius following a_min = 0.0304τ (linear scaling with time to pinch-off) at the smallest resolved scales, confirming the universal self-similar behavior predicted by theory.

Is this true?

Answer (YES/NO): YES